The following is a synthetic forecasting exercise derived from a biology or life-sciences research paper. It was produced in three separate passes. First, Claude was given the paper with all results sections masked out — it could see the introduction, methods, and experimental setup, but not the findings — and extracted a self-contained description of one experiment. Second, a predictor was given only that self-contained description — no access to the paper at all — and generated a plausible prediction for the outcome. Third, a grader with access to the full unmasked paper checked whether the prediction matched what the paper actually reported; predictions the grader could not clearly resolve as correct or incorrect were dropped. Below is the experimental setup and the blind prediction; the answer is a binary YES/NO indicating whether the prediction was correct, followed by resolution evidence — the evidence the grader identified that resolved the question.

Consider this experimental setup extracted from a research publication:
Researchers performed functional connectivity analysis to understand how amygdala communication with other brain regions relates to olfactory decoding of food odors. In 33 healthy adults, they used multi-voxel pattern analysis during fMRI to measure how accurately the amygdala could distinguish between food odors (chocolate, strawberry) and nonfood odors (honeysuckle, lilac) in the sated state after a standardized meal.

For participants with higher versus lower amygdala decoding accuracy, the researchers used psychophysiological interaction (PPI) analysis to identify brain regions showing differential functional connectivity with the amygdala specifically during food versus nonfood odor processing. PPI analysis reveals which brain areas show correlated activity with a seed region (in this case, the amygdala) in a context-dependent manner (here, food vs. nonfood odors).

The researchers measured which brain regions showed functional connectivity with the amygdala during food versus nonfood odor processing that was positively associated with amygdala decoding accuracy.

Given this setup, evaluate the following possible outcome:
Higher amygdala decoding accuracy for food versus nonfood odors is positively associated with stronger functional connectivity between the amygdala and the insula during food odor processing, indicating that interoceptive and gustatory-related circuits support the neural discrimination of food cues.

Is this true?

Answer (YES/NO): NO